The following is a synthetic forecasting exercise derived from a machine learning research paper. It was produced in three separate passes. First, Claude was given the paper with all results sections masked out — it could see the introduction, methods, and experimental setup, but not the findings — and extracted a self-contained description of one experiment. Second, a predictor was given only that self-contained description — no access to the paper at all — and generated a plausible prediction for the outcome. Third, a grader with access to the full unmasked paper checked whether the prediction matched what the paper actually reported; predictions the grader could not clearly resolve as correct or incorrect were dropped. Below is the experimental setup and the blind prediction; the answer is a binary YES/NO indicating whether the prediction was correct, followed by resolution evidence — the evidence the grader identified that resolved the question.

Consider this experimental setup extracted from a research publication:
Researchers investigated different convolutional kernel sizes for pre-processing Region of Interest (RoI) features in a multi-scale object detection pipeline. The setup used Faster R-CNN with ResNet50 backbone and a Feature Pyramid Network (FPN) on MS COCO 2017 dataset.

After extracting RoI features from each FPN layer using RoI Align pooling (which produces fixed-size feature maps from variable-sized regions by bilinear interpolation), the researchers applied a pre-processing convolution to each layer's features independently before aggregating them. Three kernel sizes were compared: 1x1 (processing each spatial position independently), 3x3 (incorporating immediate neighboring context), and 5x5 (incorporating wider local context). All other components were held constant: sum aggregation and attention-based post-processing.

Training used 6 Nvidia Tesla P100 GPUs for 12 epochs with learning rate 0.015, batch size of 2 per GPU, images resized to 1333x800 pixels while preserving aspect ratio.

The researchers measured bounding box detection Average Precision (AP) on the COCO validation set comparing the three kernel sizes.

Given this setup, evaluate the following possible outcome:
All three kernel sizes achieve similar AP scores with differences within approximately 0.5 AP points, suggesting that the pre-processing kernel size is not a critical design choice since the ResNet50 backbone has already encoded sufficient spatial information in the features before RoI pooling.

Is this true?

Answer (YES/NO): NO